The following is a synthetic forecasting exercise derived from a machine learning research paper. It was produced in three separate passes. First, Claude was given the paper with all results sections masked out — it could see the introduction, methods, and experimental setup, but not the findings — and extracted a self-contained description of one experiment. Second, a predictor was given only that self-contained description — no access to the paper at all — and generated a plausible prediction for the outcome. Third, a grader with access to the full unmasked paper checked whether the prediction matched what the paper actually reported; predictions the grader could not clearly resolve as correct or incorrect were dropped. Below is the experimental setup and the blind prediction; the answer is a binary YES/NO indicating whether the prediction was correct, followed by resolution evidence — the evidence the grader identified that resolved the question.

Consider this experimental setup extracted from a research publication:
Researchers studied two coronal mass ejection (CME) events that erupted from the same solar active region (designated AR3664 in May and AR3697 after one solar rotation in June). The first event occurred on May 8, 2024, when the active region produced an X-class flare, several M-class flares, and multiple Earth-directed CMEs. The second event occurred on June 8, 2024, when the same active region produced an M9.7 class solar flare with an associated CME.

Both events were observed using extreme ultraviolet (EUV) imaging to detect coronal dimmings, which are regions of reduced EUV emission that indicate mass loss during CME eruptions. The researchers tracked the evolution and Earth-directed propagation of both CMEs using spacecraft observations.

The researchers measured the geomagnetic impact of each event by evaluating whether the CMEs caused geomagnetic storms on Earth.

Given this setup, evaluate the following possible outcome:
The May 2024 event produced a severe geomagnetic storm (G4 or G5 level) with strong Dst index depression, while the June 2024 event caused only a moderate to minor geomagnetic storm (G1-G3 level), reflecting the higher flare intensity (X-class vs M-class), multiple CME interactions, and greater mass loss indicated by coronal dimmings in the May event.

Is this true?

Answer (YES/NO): NO